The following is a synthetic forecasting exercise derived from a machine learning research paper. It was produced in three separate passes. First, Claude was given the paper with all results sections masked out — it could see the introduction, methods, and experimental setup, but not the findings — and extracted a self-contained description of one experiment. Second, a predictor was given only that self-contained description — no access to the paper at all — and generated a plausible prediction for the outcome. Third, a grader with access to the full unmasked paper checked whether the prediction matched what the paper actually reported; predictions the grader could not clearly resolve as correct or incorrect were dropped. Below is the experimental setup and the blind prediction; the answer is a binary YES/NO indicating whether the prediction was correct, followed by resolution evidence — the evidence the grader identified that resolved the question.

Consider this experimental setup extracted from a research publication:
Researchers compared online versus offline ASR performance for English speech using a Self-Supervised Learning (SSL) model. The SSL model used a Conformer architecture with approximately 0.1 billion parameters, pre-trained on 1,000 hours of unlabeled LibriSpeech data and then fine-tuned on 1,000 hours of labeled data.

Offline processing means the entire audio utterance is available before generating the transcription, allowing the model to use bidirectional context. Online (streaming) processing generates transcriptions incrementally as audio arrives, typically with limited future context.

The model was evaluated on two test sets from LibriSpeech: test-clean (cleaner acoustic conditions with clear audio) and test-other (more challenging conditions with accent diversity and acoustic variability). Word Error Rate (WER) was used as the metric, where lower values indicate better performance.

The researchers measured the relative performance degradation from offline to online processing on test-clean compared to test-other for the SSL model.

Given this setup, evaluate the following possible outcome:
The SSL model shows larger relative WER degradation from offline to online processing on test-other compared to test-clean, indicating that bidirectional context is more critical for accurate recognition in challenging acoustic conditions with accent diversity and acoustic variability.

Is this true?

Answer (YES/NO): YES